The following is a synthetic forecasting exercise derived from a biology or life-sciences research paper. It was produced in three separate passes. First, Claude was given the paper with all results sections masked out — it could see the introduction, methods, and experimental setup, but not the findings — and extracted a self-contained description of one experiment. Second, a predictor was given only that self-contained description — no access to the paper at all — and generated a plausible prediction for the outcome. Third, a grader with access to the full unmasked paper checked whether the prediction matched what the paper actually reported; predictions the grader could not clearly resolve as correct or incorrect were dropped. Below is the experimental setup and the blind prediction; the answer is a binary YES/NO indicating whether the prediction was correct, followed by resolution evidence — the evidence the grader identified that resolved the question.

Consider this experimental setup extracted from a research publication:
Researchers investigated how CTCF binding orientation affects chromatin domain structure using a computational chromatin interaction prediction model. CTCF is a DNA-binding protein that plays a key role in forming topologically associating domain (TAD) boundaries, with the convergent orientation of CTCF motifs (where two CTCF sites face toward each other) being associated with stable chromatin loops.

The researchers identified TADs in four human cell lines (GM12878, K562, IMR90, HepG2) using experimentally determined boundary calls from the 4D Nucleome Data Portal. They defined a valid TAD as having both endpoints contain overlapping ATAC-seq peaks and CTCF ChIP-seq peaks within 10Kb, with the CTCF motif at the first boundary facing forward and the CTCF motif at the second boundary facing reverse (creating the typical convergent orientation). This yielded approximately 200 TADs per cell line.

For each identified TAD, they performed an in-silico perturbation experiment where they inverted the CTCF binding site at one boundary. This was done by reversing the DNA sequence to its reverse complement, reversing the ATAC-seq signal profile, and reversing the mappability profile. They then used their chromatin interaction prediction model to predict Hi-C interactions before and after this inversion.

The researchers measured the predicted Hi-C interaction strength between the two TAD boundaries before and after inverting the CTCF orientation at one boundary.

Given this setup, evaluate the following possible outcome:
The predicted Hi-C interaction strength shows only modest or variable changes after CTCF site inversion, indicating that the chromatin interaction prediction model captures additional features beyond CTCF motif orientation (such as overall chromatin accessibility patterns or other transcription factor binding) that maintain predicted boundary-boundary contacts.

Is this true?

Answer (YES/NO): NO